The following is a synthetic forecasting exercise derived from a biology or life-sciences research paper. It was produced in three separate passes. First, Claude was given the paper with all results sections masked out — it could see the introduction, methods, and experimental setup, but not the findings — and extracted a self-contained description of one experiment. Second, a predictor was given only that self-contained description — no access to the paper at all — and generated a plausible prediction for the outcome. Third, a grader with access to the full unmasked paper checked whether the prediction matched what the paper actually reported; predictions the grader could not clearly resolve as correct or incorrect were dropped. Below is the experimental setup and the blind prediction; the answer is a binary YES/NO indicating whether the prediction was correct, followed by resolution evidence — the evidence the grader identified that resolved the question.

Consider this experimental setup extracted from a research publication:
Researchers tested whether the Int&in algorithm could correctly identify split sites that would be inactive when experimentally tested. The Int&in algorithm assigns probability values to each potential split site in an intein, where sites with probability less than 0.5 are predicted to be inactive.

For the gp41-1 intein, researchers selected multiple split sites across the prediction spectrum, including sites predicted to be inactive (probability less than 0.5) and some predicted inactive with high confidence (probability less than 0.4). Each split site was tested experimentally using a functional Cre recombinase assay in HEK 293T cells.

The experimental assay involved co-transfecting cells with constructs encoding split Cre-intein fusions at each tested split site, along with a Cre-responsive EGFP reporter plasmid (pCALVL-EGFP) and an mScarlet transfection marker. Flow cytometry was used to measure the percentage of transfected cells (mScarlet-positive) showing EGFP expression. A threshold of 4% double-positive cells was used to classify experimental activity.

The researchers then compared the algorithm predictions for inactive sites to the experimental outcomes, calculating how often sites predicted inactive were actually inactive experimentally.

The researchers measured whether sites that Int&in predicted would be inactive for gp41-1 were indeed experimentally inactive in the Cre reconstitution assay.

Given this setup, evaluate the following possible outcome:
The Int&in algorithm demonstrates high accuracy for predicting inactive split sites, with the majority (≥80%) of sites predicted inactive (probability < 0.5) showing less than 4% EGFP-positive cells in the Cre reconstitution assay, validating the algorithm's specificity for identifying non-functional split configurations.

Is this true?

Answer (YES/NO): YES